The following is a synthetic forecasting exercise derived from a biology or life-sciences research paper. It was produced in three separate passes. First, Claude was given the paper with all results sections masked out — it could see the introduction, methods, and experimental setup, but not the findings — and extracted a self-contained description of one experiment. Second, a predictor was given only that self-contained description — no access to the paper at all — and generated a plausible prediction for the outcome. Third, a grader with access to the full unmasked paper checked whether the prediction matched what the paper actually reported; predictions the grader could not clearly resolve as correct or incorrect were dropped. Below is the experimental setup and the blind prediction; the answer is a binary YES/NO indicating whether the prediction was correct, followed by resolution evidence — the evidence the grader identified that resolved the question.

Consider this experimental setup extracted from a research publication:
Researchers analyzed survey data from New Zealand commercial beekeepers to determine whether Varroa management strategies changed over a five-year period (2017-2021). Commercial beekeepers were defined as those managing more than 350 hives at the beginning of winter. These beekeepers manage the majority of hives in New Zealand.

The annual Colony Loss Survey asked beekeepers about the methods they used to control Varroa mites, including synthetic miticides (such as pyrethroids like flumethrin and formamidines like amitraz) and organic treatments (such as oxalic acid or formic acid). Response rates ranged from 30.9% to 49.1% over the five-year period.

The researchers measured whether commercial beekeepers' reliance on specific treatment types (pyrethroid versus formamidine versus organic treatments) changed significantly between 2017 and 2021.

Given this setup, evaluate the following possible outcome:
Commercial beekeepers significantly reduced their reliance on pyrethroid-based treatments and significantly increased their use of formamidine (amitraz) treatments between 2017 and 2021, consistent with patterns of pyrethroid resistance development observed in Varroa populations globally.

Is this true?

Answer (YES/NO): NO